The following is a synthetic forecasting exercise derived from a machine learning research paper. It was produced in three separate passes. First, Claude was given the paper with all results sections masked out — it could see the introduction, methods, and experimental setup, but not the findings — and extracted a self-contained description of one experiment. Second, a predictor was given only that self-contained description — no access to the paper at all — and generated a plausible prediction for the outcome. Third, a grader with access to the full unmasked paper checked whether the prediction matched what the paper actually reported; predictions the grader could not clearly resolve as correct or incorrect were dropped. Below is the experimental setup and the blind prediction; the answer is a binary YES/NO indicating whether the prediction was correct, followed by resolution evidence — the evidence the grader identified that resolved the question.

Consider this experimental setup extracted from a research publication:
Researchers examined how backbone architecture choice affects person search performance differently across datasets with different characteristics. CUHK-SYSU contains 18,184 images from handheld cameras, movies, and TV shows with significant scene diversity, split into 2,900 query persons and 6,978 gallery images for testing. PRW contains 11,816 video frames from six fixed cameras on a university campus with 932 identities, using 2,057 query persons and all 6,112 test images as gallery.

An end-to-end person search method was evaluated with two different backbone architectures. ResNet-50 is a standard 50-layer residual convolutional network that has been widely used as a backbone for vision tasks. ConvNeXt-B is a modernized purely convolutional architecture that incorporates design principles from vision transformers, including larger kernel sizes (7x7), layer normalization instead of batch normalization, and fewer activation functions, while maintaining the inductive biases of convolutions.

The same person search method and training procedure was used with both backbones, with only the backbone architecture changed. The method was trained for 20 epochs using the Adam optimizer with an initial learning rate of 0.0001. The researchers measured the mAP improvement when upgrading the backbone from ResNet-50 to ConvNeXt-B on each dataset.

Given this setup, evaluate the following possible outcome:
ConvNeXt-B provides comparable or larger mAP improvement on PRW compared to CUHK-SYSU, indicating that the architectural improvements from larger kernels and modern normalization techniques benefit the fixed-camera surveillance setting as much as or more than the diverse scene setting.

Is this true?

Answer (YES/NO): YES